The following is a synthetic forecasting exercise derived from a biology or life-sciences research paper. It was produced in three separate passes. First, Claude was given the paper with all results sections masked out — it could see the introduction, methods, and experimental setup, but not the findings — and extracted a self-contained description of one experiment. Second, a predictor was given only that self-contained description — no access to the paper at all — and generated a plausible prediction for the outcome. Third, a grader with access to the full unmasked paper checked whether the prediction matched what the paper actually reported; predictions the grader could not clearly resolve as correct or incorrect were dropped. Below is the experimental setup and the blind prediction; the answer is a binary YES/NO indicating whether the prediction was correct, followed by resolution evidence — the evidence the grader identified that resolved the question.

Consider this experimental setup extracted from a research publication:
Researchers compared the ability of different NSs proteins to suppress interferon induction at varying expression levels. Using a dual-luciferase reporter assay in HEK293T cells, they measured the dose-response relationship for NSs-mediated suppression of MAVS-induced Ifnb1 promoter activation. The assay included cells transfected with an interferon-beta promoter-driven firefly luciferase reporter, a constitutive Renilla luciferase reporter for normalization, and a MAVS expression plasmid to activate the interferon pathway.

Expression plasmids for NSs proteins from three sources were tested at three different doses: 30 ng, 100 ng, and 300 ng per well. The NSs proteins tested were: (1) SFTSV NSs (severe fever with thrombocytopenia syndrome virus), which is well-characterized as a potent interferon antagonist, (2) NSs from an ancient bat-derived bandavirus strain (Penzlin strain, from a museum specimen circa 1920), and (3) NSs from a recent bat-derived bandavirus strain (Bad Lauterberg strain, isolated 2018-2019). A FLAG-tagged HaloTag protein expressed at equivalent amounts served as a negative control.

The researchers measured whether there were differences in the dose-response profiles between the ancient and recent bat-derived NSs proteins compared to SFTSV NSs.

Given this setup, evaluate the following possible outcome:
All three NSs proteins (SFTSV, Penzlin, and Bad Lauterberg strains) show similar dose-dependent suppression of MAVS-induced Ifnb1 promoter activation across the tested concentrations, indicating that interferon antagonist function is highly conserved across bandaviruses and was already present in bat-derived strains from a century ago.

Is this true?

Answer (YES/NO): YES